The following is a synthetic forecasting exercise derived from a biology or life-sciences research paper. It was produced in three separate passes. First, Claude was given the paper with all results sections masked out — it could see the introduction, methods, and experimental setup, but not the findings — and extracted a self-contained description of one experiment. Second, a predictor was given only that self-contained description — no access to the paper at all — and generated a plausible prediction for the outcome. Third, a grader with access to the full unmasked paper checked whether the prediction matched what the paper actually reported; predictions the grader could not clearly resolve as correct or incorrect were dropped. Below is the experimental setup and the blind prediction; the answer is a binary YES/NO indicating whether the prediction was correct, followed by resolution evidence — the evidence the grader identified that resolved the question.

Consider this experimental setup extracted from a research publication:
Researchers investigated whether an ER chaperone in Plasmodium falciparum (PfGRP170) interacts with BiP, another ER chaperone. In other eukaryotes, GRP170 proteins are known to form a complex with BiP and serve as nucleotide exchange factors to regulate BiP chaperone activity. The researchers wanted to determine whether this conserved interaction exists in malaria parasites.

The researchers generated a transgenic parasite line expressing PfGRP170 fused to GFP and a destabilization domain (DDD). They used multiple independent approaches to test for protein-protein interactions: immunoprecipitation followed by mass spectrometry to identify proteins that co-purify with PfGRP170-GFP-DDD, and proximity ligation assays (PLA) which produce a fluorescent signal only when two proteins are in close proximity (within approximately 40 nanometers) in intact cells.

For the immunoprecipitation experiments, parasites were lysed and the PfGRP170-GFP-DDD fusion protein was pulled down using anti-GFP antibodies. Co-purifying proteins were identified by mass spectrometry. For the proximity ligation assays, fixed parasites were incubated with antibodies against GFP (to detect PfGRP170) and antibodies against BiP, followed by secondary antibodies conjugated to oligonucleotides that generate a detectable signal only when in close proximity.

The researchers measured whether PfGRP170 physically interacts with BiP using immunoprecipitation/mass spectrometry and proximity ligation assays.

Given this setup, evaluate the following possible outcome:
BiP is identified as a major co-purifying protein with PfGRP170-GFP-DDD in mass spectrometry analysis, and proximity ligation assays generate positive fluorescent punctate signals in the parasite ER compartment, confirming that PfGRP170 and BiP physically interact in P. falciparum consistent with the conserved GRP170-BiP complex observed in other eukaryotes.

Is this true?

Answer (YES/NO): YES